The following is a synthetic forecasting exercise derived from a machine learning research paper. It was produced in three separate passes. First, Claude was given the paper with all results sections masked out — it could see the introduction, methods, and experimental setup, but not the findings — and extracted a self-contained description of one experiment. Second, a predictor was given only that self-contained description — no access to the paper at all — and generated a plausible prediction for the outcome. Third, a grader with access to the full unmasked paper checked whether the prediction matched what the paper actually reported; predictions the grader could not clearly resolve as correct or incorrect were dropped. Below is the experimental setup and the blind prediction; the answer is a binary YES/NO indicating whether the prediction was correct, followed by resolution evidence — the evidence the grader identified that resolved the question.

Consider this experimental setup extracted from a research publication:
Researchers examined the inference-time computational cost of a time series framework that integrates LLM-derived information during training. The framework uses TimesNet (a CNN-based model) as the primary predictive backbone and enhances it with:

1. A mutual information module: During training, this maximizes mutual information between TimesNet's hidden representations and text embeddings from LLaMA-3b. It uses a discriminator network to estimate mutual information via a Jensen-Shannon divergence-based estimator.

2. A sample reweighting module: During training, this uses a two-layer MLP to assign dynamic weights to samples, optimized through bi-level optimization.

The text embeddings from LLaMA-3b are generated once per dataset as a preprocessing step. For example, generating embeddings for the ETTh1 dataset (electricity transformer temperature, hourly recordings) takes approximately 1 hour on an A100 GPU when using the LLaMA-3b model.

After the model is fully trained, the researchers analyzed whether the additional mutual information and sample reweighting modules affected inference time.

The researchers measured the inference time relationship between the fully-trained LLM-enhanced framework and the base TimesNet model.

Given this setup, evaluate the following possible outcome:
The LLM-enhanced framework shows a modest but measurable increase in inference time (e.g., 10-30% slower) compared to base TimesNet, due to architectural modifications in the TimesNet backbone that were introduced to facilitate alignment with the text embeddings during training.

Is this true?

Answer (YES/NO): NO